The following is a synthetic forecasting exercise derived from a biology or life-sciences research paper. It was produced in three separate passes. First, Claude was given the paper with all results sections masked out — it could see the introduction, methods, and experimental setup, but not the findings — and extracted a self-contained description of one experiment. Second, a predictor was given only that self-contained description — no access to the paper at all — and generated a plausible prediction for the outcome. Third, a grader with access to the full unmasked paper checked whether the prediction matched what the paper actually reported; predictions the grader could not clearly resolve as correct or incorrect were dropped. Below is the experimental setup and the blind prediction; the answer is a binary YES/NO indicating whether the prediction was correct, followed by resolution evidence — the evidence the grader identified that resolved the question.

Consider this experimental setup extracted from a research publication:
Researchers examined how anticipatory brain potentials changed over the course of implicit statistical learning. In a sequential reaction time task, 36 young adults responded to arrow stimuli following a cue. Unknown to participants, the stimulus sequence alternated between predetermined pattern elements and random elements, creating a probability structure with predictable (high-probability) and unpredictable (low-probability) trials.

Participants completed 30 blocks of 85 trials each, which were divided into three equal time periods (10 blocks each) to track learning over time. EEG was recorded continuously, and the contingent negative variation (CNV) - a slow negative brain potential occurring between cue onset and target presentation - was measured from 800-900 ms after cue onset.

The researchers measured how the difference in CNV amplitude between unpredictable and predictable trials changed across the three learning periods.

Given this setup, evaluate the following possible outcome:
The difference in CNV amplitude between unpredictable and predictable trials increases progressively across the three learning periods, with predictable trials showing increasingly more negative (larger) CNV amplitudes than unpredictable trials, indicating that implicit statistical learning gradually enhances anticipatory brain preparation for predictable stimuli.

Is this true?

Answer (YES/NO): NO